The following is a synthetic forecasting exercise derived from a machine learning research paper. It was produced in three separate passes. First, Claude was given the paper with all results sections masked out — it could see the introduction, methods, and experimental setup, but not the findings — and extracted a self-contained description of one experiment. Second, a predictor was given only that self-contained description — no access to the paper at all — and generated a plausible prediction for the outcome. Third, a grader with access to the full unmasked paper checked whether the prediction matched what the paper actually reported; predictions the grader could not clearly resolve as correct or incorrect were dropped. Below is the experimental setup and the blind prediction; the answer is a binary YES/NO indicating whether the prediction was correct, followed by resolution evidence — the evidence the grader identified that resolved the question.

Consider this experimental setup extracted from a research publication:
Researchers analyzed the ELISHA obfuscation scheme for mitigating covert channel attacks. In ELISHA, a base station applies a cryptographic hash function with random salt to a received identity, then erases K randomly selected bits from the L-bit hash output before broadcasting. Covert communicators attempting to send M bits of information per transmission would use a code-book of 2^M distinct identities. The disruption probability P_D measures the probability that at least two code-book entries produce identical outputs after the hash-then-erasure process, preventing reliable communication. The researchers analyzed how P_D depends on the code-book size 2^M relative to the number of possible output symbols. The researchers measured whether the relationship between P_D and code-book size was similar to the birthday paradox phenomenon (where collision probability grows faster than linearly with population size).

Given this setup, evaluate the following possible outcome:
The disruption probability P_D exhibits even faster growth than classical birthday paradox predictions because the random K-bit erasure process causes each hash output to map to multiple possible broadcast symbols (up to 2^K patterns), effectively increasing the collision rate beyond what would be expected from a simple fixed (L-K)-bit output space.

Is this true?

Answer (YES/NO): NO